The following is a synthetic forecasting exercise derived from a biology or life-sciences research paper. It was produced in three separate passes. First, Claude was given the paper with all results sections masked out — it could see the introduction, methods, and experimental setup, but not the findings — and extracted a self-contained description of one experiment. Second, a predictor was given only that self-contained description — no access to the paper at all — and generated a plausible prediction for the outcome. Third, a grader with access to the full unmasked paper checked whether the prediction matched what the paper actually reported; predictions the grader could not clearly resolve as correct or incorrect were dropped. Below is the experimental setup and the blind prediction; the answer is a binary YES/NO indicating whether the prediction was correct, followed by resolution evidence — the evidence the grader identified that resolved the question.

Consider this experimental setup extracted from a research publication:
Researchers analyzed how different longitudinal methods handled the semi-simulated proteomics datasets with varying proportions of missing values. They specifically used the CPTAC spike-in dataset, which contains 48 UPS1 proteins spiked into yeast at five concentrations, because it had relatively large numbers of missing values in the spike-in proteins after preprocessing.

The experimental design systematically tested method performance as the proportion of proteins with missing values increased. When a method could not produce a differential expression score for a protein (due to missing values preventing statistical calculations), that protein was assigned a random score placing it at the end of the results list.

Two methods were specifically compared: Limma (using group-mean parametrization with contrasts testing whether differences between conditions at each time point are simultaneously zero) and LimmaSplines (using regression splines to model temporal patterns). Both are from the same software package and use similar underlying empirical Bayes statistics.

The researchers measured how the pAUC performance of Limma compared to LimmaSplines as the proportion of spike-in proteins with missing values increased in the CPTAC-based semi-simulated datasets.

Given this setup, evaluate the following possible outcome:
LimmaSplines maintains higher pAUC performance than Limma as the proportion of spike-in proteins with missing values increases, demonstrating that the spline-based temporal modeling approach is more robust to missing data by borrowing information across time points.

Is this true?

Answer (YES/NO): NO